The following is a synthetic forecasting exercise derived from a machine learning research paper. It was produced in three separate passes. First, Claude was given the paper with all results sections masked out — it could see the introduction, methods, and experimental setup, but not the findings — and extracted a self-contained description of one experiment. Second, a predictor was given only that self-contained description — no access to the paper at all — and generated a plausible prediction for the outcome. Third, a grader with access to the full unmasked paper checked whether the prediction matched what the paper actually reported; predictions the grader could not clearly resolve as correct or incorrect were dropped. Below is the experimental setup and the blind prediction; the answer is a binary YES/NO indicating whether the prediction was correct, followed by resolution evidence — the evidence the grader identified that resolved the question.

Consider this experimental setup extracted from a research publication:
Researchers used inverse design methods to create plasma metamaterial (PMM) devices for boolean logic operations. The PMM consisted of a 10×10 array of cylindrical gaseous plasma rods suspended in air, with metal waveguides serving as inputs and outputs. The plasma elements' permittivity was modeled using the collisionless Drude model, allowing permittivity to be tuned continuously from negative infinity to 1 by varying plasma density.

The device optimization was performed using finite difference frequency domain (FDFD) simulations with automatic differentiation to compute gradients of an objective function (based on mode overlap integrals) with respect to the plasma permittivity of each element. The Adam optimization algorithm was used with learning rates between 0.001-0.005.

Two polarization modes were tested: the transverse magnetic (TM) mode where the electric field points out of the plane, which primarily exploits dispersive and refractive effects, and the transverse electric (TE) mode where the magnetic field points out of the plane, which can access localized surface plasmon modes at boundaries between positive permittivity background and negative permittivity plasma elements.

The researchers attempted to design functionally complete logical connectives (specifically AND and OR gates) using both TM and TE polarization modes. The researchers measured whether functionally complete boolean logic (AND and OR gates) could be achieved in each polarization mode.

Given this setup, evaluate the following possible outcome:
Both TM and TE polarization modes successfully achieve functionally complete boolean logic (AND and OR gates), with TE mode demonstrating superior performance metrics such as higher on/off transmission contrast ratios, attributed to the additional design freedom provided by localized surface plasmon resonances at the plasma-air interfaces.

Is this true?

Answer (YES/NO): NO